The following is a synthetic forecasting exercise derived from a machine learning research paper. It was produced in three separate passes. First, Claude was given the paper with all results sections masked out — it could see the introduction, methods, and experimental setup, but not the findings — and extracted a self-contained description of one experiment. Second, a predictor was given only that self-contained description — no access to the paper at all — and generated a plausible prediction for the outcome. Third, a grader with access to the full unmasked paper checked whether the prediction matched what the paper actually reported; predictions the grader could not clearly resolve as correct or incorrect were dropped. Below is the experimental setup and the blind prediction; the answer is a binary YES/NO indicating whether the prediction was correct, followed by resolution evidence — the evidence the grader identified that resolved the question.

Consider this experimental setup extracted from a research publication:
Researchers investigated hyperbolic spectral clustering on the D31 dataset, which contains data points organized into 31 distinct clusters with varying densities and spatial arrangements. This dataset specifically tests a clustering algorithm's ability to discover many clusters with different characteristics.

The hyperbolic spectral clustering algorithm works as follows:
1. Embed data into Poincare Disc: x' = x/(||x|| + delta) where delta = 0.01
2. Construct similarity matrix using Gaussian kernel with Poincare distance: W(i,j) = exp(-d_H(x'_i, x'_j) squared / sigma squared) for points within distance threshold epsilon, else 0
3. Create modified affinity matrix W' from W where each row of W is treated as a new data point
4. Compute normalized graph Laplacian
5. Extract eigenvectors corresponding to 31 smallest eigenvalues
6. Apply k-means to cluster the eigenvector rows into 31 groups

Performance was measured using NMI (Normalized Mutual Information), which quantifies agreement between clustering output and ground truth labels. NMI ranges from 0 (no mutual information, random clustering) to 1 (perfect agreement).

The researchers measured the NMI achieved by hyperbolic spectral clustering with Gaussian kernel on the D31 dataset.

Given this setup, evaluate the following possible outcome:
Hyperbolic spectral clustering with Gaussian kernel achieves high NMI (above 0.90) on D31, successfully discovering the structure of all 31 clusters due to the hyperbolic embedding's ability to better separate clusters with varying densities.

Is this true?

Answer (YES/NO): NO